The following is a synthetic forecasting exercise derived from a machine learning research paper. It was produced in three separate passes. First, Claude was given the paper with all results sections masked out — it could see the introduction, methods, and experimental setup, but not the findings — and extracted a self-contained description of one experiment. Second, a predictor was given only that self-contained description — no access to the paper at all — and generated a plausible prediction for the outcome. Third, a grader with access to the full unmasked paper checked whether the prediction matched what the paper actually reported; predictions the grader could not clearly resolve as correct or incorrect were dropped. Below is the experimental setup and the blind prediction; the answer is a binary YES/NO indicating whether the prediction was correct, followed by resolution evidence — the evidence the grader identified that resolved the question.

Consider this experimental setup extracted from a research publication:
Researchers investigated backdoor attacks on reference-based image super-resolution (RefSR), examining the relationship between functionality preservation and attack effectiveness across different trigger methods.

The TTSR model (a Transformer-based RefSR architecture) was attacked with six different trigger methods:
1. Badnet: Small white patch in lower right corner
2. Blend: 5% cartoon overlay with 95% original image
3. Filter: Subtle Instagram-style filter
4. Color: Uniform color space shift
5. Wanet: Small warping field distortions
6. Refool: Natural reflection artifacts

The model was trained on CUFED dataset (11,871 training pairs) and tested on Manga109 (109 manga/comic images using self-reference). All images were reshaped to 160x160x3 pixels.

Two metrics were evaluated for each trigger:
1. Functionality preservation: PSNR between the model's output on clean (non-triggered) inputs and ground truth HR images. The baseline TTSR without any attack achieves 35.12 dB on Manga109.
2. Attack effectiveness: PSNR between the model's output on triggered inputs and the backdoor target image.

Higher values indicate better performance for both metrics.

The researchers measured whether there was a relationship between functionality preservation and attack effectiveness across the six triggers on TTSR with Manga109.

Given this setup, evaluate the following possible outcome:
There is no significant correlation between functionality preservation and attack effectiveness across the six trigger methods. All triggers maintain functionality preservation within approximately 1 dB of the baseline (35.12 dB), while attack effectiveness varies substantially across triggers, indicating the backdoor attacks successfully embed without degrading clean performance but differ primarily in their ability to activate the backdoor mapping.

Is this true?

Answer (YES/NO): NO